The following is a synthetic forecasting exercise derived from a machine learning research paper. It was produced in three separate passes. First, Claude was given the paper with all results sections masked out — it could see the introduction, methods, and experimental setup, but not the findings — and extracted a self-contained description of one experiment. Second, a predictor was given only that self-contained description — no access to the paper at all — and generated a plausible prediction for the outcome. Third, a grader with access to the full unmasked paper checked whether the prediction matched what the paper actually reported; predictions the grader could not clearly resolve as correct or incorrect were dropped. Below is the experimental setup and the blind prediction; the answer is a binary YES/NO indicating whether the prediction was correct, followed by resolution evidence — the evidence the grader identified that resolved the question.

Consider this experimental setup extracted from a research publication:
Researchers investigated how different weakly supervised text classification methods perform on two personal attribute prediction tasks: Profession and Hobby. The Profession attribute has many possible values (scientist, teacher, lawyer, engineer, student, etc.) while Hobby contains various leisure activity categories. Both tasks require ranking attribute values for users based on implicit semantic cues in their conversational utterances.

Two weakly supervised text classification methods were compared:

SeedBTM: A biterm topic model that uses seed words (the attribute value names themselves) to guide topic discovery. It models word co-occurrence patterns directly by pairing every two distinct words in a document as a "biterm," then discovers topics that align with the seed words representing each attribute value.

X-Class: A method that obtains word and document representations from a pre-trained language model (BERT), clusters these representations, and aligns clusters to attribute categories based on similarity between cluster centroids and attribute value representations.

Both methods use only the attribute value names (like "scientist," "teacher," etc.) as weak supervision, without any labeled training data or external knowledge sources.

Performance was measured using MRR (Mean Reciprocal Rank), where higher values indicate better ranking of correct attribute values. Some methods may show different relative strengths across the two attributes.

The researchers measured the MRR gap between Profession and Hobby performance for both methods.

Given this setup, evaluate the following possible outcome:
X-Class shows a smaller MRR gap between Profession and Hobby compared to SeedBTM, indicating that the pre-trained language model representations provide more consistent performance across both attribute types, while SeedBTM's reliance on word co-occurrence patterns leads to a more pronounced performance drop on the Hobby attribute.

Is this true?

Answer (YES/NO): YES